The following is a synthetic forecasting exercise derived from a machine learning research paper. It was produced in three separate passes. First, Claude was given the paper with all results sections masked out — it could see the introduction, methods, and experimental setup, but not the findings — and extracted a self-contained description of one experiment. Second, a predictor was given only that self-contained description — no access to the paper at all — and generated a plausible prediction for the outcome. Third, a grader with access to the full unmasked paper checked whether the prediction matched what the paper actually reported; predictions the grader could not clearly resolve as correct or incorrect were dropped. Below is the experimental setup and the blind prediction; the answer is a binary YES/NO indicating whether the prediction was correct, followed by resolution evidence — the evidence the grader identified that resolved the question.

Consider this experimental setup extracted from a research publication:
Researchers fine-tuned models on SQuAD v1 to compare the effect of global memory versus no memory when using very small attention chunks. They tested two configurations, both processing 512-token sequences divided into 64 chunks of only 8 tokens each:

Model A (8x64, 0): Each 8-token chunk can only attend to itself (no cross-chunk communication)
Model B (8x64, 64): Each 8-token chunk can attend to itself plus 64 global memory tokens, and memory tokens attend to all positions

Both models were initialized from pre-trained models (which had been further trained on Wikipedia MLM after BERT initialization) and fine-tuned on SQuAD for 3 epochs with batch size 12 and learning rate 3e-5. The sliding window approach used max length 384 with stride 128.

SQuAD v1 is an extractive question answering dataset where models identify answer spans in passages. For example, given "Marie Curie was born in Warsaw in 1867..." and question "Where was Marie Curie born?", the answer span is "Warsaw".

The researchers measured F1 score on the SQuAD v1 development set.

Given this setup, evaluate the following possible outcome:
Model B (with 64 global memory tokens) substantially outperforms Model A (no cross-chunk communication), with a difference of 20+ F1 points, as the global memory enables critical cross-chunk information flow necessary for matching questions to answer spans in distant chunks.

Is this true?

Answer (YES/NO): YES